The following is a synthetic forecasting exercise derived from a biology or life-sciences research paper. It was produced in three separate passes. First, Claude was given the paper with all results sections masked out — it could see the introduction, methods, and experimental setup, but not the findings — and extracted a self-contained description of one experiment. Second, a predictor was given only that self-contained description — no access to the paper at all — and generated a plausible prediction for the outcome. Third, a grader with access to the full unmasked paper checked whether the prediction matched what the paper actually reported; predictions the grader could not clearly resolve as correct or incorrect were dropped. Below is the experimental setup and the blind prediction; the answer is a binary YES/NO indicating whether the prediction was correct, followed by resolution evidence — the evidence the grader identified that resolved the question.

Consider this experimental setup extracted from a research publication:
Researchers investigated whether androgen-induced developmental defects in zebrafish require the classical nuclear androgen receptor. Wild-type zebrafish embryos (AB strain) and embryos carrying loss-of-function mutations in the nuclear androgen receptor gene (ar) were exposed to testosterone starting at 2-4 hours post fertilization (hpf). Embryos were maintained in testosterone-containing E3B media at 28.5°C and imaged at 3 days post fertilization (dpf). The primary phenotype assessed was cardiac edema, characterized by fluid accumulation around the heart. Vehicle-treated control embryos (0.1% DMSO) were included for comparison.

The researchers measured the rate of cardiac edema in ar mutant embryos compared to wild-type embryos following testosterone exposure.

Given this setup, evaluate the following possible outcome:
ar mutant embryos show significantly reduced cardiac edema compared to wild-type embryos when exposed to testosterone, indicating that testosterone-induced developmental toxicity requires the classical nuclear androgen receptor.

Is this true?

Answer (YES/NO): NO